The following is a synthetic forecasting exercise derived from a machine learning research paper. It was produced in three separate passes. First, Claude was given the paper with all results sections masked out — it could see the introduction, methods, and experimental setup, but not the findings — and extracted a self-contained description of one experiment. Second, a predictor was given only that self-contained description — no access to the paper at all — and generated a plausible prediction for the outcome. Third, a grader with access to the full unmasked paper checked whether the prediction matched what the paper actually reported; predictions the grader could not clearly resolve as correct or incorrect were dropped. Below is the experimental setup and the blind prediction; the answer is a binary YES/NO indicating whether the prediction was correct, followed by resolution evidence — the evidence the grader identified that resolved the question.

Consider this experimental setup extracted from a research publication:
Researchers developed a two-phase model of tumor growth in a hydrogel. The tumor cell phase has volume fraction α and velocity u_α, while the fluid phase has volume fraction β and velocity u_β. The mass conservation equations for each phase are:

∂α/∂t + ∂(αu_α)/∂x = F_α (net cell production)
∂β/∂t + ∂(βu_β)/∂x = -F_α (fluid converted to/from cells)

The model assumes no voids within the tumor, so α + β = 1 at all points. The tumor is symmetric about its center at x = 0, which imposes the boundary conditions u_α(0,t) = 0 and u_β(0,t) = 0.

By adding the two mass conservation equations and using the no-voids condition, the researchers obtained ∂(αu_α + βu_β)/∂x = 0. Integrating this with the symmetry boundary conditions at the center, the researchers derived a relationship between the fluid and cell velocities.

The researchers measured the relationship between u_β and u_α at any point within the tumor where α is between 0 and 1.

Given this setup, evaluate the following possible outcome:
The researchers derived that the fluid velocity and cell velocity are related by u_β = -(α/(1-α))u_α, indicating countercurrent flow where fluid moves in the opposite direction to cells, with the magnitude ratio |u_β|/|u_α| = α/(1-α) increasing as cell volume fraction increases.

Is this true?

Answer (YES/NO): YES